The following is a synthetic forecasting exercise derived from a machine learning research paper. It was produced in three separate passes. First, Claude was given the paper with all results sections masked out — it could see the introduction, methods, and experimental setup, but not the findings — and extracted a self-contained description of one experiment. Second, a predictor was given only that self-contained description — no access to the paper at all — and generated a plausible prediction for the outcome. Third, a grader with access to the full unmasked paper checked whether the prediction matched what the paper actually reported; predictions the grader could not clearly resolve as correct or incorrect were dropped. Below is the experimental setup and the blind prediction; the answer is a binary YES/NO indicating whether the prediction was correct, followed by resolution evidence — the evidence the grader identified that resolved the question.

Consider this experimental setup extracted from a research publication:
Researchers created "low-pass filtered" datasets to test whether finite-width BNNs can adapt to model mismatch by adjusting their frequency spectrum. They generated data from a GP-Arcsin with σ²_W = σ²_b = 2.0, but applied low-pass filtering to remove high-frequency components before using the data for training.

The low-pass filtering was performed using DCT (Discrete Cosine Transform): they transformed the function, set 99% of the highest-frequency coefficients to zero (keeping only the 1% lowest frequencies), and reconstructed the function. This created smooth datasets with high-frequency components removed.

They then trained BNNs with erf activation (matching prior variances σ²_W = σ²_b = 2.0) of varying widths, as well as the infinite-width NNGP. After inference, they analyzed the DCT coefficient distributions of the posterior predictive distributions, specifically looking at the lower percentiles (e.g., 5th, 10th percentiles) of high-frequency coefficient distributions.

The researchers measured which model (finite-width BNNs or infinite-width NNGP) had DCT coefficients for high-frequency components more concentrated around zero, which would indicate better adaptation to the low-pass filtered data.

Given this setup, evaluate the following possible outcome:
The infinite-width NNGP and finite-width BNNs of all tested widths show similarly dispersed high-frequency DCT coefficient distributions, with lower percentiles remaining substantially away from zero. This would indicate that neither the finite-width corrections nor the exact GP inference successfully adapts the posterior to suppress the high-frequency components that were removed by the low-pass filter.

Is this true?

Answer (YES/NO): NO